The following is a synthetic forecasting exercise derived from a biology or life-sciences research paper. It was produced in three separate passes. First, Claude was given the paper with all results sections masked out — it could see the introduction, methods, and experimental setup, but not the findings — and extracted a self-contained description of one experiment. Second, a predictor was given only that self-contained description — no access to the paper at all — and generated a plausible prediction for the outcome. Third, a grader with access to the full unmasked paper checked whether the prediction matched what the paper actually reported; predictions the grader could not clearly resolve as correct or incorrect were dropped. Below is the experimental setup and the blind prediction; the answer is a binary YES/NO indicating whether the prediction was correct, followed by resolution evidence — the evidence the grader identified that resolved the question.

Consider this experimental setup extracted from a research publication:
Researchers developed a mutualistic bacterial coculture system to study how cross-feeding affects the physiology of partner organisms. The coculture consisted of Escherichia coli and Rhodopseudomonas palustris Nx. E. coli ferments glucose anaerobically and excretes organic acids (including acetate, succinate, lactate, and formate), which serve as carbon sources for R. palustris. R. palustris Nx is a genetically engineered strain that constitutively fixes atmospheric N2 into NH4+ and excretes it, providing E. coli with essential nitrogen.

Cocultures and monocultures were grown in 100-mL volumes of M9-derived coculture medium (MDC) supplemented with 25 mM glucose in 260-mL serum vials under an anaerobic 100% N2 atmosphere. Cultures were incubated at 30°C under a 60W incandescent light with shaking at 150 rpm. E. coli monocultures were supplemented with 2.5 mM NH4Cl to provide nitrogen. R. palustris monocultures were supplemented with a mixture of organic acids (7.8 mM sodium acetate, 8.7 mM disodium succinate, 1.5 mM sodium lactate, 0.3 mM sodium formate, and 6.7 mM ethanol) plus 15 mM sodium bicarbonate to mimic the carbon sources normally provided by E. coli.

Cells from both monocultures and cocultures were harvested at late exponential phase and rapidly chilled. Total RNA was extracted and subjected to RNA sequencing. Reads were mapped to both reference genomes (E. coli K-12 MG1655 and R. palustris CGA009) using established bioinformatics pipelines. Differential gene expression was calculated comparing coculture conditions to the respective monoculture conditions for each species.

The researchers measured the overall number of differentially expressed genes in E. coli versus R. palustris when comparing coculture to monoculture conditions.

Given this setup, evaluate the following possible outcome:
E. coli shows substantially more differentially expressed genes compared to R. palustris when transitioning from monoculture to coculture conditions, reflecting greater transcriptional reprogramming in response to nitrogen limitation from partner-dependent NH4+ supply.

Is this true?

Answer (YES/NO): YES